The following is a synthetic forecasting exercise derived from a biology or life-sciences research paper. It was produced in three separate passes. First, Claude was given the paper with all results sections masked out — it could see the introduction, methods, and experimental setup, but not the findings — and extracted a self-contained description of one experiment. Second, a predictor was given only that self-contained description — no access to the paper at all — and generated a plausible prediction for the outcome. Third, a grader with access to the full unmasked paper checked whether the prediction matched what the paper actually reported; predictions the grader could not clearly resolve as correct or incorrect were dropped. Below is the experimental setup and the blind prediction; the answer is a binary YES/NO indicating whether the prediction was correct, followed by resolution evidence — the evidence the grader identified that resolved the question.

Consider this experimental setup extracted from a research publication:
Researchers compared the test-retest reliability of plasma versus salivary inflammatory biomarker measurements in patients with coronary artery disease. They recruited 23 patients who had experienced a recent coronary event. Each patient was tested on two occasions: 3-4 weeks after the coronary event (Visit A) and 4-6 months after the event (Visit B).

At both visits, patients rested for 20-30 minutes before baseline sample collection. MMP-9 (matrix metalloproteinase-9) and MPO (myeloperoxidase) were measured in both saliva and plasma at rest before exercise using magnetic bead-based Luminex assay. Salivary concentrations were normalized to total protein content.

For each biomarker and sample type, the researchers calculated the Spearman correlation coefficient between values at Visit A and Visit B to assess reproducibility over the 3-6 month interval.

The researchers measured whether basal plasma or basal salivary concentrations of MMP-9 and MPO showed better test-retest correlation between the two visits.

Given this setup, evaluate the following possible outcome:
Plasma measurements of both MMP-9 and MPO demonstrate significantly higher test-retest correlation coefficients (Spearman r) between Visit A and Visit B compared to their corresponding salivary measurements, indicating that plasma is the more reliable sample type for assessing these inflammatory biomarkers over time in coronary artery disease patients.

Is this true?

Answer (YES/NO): NO